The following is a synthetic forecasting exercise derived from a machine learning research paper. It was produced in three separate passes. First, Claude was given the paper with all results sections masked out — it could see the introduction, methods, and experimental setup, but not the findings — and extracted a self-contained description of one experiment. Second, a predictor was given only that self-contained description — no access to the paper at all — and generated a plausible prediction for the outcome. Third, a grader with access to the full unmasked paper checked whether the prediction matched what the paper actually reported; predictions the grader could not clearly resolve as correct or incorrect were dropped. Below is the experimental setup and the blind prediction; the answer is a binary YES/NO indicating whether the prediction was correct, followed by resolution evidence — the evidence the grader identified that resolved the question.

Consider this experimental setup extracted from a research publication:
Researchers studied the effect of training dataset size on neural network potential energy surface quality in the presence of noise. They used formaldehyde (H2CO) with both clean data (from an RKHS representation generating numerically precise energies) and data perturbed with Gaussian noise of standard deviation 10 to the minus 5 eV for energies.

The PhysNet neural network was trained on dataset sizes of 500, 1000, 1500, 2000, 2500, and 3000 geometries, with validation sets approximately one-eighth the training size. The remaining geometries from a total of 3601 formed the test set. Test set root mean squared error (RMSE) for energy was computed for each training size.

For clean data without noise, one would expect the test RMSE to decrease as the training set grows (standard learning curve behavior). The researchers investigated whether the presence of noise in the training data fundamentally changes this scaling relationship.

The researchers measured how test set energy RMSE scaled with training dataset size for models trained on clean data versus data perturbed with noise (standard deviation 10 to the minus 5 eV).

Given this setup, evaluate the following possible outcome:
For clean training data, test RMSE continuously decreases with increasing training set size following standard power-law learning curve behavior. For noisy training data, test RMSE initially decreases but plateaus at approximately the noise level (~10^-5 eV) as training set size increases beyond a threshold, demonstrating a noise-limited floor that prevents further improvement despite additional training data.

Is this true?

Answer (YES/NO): NO